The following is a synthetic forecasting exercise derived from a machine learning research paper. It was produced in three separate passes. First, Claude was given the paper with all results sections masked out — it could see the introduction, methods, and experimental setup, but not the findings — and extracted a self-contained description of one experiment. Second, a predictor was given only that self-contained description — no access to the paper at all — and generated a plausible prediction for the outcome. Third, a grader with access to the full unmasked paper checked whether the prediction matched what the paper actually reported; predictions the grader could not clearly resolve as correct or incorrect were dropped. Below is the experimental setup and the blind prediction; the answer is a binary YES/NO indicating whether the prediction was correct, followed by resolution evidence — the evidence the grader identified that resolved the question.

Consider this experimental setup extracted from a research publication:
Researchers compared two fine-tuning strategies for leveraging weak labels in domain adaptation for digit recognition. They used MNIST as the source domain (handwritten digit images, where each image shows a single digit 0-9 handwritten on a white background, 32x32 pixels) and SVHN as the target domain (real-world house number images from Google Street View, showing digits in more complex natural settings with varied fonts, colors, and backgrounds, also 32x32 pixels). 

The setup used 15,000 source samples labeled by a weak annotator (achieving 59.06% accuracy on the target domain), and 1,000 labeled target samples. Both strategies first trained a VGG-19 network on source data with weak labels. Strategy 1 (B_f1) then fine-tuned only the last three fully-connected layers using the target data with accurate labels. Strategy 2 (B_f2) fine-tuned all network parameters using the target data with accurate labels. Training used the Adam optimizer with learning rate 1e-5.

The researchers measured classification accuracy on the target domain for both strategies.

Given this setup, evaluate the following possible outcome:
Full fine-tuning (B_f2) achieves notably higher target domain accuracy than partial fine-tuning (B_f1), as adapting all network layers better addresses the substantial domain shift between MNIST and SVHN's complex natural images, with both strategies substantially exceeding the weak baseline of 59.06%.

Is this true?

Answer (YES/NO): NO